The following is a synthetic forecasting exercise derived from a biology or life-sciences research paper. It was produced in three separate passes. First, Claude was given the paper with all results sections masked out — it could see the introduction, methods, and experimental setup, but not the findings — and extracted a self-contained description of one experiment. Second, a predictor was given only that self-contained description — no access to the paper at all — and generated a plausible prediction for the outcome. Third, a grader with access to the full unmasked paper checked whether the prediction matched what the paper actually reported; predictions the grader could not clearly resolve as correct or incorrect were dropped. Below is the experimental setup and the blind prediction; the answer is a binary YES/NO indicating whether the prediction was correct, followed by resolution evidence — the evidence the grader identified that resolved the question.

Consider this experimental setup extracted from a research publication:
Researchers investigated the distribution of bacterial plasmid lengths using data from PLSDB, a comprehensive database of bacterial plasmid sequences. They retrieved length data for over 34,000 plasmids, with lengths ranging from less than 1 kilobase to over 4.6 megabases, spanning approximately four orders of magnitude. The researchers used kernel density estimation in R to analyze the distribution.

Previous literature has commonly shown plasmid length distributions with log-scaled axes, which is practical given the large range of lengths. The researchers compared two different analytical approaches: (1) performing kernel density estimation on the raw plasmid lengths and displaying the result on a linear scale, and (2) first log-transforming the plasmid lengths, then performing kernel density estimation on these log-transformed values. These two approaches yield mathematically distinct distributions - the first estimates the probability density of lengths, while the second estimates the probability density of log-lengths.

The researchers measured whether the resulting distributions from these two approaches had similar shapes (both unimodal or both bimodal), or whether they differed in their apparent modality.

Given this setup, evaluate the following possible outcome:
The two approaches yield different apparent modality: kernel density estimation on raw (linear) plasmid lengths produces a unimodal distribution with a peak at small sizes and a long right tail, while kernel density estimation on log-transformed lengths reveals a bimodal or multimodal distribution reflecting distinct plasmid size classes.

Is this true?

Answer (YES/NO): NO